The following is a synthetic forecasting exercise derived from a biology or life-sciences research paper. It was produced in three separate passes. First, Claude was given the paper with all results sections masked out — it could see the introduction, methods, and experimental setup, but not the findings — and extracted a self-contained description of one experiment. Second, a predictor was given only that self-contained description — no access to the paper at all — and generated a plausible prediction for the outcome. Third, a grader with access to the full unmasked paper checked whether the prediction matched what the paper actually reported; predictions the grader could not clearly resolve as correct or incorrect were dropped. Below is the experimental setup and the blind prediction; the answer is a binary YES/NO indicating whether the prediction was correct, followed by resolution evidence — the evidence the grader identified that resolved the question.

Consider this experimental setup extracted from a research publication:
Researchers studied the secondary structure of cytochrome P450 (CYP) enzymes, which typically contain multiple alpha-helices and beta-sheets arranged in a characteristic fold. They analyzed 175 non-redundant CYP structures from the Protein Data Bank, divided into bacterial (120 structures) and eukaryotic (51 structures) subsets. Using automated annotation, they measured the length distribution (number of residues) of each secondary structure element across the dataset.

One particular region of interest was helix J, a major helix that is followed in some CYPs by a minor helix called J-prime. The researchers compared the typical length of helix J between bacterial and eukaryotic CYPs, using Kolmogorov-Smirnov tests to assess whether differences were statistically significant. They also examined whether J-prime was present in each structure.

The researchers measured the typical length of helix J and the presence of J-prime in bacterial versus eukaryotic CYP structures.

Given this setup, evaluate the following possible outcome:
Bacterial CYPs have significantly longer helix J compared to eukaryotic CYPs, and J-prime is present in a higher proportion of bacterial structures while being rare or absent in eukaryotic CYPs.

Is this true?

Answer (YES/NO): NO